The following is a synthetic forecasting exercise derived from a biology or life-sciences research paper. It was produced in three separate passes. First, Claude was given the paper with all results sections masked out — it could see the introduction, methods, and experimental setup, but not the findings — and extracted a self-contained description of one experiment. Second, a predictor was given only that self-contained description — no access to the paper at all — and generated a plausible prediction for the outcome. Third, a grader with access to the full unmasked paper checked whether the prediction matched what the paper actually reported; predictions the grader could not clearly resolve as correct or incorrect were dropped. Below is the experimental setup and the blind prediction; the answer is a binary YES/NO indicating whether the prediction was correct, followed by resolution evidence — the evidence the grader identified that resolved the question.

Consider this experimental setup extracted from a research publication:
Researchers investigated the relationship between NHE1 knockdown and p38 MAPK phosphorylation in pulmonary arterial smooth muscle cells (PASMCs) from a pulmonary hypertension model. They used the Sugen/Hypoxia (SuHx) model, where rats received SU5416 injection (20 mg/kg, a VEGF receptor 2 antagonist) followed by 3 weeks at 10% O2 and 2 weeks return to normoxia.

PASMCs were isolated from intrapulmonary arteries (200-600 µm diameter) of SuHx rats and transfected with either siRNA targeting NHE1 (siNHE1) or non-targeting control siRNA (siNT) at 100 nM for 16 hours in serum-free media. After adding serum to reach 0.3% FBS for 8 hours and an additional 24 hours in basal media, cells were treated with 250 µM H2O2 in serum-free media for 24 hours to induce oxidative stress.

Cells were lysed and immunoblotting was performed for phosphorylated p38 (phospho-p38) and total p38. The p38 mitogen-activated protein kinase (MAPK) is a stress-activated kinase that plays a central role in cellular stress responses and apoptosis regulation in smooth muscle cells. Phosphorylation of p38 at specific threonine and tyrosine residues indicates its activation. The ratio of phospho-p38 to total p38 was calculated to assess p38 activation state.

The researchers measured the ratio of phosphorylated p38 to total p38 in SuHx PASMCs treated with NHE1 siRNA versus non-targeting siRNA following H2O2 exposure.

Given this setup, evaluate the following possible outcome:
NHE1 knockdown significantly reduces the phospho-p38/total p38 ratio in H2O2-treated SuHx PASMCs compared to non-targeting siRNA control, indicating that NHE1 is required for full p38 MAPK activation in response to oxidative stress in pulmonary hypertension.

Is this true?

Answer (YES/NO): NO